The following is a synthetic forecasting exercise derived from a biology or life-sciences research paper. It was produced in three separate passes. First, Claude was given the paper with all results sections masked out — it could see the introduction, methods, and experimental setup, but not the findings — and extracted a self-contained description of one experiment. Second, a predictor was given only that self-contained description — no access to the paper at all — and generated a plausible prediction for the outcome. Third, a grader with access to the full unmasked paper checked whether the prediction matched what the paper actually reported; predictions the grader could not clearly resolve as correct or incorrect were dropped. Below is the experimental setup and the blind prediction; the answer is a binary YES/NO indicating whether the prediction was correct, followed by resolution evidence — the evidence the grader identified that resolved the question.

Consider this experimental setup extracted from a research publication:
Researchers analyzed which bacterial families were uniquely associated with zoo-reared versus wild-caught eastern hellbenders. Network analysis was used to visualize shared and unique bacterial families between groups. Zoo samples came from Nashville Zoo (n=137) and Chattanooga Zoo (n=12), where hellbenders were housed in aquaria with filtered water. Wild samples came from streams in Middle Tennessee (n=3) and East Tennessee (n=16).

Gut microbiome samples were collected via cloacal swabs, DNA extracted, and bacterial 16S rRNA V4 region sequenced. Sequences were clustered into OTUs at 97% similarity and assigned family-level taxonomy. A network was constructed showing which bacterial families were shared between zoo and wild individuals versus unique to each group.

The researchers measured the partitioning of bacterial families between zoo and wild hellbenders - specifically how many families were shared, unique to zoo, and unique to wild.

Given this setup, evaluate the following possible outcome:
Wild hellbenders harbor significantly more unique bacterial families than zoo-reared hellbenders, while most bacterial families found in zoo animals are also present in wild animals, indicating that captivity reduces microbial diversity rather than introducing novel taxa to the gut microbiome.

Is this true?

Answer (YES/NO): NO